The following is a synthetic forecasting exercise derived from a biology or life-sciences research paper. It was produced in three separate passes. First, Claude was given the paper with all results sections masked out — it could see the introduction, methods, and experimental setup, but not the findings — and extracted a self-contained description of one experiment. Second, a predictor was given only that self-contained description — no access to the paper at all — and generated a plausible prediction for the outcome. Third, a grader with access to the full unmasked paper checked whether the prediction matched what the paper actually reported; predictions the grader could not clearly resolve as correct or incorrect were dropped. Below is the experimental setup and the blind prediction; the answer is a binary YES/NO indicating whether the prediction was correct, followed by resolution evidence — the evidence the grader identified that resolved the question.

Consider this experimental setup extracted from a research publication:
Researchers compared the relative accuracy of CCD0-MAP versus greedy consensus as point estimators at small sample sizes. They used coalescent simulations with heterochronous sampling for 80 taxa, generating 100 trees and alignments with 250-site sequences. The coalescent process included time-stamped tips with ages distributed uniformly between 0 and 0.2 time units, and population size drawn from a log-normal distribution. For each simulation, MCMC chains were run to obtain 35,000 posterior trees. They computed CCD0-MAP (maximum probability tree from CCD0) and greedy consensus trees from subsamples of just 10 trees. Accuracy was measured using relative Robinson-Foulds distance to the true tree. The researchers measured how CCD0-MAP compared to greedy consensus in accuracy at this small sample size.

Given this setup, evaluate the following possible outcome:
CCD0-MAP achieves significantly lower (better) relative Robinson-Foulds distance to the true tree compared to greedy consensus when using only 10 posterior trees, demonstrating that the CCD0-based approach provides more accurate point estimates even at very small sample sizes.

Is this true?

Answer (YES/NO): YES